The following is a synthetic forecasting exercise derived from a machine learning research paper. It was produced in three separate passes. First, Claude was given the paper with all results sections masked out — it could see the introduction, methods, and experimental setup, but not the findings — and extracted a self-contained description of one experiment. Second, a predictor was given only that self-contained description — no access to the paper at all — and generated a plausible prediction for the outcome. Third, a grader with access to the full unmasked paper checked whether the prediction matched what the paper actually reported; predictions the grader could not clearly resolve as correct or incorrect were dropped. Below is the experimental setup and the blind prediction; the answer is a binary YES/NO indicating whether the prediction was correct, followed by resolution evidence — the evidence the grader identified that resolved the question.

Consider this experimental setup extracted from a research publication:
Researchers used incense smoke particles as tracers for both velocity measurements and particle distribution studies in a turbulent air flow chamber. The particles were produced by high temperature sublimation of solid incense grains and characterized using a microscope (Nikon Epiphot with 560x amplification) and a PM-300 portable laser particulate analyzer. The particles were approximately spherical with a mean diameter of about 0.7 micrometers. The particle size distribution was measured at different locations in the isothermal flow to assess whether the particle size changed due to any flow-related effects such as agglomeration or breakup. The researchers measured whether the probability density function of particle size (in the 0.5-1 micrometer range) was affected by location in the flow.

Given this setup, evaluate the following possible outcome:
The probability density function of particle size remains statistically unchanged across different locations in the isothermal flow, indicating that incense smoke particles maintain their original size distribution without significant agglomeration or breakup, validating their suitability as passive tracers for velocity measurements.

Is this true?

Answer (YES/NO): YES